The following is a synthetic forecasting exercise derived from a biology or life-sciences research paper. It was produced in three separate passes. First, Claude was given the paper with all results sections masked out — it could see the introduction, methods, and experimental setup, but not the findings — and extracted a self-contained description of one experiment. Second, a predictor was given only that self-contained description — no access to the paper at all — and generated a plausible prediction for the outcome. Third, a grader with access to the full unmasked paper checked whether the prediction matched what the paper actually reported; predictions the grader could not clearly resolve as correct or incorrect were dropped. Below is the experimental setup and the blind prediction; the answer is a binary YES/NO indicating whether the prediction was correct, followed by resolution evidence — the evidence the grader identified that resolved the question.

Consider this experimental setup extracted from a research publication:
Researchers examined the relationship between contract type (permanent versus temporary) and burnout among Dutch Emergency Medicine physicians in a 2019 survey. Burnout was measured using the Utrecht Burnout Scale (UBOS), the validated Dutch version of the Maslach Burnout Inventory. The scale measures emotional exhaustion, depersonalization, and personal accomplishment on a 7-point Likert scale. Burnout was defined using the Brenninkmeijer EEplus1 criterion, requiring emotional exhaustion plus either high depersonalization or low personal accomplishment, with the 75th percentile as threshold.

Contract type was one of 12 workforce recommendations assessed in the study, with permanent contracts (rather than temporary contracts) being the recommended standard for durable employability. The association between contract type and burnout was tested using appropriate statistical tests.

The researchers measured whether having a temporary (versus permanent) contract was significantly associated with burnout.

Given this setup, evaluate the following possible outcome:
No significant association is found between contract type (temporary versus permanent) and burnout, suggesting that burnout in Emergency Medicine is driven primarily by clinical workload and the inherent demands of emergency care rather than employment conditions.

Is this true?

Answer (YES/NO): NO